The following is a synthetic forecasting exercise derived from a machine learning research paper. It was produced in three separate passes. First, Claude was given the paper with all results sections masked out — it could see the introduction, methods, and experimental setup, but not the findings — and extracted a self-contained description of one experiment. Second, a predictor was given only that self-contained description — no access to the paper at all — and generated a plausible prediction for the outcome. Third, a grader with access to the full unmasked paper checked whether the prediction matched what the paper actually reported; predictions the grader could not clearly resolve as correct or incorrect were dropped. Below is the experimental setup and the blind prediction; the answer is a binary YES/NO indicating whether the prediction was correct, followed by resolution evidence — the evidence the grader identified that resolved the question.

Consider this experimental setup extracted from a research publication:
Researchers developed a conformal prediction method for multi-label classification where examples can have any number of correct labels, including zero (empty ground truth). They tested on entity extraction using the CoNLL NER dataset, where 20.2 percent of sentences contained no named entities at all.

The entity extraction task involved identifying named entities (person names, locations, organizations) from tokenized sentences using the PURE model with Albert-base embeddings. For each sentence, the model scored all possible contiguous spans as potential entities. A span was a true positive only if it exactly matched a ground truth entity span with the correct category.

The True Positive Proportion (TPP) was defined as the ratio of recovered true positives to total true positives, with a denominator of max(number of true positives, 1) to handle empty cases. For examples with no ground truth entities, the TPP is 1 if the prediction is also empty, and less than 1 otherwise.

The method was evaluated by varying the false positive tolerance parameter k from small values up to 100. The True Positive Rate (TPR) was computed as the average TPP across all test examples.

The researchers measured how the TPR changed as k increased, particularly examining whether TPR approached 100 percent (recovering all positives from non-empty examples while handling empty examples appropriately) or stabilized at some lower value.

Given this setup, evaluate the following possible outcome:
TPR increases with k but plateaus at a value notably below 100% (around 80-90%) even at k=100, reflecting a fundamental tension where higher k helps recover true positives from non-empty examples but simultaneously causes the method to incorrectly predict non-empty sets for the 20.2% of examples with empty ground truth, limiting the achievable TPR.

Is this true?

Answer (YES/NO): YES